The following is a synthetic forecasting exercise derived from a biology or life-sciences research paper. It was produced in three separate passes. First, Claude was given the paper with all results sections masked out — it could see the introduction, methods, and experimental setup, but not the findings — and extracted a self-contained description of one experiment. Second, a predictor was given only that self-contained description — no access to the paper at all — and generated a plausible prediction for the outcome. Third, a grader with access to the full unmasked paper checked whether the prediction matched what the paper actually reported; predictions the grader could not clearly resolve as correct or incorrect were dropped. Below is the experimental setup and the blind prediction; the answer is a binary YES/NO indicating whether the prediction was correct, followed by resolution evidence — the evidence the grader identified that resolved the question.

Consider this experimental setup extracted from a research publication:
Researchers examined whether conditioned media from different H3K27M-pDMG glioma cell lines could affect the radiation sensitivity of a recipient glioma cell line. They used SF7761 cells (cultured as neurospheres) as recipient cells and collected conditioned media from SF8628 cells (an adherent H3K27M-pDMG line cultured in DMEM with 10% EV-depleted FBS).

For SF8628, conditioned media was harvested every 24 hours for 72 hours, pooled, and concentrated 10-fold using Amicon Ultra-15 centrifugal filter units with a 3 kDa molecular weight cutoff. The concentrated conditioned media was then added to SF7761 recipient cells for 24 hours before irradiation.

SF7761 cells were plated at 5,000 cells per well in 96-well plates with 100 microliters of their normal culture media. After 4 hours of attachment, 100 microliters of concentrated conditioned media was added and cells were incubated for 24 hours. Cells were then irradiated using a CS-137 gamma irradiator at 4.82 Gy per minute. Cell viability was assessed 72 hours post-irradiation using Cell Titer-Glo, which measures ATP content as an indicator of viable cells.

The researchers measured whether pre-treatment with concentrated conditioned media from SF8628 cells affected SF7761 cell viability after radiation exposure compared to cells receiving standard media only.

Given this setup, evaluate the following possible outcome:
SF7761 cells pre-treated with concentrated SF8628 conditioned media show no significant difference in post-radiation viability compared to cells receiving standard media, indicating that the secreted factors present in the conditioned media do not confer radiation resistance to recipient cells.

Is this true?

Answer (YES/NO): NO